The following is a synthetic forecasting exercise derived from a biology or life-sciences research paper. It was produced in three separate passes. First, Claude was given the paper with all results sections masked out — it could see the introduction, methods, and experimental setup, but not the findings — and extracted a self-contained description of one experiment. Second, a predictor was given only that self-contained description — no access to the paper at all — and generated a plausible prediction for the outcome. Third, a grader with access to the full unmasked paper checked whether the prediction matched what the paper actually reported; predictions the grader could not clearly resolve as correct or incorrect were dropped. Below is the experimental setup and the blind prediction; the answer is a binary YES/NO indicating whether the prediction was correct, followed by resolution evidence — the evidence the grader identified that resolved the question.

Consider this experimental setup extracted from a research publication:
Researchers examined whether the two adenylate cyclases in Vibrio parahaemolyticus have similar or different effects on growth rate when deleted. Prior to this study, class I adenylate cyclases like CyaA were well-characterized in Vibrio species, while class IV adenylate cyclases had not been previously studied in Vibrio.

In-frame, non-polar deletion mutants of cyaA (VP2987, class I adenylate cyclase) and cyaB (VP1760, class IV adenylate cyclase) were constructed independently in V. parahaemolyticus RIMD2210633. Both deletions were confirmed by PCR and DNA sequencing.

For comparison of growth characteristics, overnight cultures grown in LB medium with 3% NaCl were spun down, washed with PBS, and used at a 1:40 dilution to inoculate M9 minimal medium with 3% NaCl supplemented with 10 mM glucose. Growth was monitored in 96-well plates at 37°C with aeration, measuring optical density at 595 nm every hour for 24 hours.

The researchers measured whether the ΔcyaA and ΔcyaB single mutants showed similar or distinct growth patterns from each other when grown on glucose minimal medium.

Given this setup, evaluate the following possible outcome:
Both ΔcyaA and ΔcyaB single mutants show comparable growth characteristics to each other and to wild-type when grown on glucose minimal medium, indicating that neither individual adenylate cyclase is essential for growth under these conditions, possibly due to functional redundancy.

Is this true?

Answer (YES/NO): NO